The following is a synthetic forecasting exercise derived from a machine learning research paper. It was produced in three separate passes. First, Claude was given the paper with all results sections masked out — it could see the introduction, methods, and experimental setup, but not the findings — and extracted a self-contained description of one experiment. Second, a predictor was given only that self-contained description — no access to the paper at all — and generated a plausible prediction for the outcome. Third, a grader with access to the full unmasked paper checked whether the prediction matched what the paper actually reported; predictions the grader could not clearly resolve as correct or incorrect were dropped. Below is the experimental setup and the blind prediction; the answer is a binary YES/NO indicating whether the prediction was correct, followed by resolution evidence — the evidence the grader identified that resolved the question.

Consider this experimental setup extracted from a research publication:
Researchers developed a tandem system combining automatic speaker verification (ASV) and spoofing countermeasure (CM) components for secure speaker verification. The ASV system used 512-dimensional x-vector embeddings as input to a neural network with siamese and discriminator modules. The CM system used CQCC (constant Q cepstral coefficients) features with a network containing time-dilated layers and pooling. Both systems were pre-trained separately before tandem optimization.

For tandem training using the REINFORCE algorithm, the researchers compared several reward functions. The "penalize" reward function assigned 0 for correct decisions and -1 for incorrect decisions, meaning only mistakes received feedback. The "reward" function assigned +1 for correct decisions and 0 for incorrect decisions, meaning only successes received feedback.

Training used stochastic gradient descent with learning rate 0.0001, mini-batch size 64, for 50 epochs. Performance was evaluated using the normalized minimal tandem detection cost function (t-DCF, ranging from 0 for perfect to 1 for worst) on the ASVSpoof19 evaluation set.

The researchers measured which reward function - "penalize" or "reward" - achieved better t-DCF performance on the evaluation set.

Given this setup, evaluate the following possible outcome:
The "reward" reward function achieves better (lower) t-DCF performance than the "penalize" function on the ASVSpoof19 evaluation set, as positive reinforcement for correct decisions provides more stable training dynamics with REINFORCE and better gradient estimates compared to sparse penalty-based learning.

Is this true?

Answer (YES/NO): NO